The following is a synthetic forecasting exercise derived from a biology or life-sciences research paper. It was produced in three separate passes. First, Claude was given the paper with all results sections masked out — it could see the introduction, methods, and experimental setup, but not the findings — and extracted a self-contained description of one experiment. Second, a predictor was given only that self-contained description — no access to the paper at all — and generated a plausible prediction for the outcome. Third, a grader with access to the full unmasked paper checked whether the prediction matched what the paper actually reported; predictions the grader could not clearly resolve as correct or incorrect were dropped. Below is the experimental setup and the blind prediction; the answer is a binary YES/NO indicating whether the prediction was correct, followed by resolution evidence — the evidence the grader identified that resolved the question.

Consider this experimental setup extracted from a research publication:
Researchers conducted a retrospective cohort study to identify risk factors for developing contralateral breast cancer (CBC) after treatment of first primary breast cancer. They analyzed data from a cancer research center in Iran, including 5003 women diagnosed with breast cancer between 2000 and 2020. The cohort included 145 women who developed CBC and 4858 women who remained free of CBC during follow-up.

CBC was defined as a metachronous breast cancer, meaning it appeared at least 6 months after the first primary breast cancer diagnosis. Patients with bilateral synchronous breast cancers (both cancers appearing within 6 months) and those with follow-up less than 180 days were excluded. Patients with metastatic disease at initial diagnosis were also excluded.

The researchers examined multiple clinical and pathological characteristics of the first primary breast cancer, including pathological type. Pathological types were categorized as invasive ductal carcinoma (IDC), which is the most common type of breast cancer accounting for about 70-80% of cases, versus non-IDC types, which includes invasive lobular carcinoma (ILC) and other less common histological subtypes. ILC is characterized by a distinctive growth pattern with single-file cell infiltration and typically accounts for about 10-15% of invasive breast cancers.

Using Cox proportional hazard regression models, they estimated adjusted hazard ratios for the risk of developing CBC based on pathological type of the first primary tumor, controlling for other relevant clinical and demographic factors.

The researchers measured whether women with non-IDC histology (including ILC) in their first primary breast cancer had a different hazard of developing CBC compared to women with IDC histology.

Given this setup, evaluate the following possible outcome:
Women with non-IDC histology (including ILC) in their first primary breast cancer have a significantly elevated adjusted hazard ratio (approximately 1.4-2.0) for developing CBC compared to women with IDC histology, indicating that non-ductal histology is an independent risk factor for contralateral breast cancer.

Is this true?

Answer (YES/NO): NO